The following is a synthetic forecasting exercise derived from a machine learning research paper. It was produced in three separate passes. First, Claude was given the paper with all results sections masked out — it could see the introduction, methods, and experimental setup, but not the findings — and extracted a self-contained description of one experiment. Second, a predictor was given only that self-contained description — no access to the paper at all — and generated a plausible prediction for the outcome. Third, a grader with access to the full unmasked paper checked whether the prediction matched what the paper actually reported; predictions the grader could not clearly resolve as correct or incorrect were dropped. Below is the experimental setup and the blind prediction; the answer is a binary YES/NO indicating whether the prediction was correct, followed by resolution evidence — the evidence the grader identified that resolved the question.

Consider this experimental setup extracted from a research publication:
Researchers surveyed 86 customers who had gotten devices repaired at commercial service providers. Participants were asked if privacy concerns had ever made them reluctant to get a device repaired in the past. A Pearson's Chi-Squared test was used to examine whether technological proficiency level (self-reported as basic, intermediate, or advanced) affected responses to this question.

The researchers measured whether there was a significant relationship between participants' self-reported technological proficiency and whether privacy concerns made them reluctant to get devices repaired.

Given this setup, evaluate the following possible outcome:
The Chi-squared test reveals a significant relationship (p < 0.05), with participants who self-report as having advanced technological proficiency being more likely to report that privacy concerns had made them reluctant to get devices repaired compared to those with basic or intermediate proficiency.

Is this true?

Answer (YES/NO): NO